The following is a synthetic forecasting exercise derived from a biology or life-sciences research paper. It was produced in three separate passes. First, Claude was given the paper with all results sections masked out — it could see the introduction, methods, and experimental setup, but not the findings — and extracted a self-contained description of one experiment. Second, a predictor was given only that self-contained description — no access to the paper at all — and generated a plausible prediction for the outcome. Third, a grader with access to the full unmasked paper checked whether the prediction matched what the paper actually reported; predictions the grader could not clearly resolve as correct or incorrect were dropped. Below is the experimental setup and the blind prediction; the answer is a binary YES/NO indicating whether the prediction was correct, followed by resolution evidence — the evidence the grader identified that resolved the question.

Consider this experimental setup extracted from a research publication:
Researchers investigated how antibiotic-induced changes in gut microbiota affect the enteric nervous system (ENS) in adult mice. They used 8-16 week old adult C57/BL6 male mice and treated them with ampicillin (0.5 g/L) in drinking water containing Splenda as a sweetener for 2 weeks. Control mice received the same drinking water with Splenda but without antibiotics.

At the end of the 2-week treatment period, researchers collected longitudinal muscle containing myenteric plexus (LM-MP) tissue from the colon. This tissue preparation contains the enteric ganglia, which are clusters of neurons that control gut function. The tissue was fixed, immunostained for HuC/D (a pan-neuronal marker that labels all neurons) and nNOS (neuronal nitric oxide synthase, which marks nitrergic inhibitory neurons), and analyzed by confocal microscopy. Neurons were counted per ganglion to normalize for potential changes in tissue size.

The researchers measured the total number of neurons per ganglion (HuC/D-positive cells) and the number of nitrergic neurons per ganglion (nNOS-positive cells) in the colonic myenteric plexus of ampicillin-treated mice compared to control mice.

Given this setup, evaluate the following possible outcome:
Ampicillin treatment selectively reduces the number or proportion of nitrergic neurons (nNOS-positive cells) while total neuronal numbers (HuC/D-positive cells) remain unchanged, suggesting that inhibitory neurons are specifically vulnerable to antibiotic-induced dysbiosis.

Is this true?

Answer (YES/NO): NO